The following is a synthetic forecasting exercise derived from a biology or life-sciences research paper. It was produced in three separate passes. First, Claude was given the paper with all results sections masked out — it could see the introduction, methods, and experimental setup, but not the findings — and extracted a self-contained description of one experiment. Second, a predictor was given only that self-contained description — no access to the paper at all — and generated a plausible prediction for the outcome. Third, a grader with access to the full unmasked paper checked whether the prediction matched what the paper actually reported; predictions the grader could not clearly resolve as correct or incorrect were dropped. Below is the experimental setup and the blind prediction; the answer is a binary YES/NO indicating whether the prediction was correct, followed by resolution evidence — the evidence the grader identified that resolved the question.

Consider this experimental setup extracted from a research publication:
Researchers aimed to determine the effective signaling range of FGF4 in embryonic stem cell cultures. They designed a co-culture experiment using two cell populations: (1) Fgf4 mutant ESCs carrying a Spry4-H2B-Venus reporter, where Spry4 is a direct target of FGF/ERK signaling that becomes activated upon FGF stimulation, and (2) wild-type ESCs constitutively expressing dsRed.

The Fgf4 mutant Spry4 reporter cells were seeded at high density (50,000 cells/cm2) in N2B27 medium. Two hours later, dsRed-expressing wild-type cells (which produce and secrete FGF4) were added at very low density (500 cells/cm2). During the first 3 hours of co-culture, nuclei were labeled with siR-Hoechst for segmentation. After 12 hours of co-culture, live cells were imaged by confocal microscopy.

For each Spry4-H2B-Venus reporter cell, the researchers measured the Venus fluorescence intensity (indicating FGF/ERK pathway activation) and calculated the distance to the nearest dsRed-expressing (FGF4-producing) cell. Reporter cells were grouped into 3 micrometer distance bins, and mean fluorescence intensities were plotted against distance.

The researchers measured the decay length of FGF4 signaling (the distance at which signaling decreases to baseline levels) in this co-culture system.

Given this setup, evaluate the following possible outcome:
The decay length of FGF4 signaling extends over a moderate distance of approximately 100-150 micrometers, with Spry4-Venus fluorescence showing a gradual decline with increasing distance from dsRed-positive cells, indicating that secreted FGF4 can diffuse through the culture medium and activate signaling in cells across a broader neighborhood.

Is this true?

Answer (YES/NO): NO